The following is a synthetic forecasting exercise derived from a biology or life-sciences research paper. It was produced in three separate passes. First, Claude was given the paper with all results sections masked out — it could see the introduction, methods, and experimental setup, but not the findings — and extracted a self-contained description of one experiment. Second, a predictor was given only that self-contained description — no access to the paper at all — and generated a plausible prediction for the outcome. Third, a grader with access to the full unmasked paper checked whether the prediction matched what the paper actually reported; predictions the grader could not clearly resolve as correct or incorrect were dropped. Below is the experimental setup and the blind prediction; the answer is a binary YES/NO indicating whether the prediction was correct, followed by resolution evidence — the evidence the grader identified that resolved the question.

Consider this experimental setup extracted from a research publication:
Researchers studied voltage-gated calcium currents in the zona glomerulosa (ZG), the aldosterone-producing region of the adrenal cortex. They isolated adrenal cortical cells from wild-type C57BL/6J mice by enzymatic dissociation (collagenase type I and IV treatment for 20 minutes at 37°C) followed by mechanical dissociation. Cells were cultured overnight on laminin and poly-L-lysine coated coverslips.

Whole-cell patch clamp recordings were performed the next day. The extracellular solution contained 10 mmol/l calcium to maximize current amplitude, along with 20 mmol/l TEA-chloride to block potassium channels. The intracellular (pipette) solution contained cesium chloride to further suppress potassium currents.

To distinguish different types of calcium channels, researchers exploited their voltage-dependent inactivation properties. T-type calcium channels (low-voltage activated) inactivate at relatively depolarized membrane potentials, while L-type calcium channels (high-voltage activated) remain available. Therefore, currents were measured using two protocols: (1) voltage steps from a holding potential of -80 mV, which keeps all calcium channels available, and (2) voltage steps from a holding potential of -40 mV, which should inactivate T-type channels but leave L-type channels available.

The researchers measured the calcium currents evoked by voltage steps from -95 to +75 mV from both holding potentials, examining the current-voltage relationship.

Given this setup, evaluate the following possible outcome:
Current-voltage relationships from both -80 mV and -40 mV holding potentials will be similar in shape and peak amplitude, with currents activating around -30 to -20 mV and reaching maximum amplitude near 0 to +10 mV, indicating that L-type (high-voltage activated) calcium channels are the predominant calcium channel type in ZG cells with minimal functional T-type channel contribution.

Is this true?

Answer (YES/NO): NO